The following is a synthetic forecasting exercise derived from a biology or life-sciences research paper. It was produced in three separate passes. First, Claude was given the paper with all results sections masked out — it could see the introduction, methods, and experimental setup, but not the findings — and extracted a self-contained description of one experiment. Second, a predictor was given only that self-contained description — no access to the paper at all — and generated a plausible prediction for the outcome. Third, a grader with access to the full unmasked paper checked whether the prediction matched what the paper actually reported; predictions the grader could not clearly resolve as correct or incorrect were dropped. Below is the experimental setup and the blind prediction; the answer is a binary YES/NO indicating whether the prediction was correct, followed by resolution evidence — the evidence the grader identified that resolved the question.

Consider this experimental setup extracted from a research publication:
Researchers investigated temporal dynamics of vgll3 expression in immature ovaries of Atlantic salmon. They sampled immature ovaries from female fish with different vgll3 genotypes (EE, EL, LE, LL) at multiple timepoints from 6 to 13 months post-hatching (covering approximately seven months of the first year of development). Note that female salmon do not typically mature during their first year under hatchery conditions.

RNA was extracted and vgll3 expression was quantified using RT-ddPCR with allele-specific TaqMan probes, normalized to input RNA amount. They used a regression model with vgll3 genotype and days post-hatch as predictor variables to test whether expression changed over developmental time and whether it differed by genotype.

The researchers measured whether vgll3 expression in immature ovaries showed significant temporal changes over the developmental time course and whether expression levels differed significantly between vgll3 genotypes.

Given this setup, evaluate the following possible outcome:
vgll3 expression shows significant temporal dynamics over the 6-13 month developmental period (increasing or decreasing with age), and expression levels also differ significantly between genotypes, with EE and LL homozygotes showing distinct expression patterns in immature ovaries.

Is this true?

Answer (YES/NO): NO